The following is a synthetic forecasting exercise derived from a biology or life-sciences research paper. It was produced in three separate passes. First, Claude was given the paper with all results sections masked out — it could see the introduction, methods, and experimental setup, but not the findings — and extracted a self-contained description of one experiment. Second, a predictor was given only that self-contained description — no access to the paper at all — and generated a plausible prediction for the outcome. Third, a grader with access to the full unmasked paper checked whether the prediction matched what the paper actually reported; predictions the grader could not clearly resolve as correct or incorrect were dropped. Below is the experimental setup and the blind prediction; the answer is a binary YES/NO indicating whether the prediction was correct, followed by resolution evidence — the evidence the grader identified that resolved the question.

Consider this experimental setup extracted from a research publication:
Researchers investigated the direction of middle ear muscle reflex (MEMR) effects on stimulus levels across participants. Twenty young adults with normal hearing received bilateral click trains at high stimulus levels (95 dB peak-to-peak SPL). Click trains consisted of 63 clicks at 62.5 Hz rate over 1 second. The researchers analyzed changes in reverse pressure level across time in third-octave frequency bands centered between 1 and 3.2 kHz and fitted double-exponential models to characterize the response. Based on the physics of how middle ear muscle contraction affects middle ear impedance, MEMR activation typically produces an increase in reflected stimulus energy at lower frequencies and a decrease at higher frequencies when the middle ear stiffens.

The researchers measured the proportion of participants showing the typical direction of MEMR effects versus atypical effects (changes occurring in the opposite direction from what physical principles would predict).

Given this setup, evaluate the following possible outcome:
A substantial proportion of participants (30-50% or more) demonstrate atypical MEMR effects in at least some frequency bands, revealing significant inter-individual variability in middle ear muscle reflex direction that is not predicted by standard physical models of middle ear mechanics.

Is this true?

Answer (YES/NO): NO